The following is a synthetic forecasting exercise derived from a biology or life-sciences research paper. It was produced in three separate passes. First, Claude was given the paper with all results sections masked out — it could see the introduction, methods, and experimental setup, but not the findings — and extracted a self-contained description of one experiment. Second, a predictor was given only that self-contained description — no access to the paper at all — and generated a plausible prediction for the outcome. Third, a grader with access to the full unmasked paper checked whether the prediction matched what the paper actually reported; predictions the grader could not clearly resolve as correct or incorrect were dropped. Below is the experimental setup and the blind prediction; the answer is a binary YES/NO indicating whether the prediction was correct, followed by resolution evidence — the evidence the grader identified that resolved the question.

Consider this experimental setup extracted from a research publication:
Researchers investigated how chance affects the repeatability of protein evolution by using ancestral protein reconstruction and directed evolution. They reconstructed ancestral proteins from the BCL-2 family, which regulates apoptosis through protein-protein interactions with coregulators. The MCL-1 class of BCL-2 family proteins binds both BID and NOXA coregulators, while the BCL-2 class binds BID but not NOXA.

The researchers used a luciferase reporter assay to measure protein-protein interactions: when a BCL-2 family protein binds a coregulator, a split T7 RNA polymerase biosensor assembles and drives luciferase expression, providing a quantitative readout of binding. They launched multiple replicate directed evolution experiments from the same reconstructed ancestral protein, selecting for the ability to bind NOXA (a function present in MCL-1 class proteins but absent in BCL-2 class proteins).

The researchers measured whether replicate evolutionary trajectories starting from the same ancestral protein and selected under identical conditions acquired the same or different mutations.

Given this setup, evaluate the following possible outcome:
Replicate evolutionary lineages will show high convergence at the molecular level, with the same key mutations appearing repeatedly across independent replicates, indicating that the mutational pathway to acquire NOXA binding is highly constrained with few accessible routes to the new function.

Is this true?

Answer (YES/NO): NO